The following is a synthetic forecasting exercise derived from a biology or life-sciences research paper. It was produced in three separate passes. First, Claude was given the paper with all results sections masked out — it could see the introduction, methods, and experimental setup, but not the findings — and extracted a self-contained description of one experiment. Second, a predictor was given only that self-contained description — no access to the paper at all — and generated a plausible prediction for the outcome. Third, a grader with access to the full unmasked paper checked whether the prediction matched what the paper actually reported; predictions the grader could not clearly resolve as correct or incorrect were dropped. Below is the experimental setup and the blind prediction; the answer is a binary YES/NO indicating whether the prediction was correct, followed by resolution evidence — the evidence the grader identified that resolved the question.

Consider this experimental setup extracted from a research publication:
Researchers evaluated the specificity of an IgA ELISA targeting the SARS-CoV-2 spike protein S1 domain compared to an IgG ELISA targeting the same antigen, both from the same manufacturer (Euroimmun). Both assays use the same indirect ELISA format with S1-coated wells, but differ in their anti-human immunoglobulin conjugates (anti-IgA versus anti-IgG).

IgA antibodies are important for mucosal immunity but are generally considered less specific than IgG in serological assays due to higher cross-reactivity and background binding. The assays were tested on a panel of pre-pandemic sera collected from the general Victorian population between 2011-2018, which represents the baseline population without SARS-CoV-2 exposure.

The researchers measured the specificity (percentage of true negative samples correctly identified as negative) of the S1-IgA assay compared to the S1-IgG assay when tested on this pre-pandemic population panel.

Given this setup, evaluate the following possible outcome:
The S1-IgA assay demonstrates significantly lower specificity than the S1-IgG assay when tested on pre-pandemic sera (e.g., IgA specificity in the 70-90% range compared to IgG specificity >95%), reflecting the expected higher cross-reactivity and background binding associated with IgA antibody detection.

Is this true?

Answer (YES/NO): NO